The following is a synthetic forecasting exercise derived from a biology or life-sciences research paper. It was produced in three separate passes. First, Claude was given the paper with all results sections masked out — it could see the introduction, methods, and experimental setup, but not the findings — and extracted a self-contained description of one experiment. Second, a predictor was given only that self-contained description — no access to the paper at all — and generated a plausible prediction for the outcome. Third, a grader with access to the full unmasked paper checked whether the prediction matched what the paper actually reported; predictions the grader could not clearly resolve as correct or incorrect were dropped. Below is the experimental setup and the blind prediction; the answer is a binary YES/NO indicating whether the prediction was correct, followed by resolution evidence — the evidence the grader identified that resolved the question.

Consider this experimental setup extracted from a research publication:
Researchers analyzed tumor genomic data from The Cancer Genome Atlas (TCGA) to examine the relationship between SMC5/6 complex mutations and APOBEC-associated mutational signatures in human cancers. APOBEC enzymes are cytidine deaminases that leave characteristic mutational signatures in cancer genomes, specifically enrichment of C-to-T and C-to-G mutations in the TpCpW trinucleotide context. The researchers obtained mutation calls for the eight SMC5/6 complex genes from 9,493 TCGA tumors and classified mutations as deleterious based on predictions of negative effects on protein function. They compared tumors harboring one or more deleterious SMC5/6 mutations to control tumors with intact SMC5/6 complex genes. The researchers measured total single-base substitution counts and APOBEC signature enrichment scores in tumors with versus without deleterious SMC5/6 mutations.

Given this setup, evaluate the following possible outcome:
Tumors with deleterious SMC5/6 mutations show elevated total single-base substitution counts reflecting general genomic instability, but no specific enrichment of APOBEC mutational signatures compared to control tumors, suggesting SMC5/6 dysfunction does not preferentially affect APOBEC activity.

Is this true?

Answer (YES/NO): NO